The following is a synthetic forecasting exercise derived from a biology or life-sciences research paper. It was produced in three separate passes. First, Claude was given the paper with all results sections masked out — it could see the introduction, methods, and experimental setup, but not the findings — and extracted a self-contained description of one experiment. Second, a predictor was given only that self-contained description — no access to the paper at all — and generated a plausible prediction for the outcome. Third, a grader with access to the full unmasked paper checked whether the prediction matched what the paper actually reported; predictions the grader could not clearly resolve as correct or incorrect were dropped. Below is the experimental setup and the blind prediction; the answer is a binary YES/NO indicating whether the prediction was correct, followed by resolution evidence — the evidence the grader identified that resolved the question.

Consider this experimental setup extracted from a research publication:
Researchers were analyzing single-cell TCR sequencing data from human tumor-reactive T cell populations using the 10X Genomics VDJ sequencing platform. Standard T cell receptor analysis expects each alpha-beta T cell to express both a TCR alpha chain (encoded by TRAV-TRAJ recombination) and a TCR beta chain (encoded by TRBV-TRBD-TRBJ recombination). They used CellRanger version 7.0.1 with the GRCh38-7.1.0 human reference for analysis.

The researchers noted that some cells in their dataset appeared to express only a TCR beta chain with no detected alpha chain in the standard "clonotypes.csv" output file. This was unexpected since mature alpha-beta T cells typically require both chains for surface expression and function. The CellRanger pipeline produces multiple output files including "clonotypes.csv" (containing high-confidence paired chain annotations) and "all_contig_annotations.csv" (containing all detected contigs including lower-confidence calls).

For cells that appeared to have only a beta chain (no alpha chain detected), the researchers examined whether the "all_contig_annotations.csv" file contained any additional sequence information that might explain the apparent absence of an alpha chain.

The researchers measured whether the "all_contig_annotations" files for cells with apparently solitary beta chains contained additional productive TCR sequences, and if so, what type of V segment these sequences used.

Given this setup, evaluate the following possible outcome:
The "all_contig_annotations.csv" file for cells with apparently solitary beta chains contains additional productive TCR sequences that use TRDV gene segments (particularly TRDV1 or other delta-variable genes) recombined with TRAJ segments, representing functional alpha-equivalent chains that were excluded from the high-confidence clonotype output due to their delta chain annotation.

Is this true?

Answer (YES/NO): YES